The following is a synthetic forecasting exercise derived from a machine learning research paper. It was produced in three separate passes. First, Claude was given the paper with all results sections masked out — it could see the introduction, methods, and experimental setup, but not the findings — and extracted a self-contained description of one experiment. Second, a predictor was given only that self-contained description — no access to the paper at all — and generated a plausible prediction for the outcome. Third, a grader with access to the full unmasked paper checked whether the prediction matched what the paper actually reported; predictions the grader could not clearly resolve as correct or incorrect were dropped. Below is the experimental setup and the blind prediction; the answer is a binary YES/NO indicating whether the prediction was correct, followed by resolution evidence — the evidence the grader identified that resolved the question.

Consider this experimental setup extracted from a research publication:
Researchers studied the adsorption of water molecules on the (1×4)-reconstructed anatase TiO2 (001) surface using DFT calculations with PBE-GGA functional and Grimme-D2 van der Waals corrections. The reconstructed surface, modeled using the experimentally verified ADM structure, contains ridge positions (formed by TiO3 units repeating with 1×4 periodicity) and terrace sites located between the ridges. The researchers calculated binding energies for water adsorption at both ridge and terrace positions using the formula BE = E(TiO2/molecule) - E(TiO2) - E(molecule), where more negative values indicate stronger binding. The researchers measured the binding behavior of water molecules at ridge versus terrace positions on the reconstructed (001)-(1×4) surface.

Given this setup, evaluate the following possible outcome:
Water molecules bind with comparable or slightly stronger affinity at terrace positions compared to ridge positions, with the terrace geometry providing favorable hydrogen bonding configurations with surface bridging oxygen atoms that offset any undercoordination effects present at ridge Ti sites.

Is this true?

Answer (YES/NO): NO